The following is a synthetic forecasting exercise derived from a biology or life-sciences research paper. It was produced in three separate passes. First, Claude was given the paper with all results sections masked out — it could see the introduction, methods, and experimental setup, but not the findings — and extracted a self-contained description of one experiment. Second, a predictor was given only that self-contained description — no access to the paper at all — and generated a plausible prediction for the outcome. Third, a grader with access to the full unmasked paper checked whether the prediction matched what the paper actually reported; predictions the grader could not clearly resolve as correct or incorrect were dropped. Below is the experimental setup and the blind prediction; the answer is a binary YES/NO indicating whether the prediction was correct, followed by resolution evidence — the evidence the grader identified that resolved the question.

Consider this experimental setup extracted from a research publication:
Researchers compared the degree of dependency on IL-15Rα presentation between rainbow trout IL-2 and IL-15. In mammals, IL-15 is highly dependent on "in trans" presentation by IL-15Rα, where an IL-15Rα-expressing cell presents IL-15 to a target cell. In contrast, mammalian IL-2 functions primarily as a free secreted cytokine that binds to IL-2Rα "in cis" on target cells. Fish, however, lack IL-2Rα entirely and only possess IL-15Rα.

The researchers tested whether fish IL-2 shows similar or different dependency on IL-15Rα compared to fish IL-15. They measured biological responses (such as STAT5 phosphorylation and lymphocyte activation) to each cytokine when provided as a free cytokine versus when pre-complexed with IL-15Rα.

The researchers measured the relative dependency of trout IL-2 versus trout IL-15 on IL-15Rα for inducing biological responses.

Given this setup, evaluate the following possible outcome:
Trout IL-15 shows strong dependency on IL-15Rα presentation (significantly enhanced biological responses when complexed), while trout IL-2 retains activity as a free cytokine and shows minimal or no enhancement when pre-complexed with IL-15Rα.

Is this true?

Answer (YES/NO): NO